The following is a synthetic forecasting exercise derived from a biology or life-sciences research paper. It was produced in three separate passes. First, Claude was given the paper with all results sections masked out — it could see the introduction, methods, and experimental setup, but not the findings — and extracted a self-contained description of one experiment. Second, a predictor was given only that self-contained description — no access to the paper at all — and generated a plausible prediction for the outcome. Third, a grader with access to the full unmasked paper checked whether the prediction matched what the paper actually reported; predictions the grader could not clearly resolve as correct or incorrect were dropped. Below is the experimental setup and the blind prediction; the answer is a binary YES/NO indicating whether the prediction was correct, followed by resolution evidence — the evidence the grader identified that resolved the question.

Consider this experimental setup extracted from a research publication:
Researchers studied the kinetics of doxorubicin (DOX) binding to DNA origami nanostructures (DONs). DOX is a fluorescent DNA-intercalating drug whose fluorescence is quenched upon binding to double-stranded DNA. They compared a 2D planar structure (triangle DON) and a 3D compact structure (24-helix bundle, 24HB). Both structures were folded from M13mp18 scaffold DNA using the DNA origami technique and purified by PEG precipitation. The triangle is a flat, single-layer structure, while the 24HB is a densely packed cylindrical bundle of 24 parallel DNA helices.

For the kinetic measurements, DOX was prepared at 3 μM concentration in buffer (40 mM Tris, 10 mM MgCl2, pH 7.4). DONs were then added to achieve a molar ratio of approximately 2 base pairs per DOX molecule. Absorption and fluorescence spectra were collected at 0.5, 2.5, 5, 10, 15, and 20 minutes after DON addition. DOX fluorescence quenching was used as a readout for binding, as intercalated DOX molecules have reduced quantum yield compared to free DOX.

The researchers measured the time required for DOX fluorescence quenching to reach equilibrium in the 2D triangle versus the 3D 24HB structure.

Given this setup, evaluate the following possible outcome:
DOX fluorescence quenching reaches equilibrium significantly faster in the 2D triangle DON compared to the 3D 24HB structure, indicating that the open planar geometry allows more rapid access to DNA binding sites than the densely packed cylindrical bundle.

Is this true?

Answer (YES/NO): NO